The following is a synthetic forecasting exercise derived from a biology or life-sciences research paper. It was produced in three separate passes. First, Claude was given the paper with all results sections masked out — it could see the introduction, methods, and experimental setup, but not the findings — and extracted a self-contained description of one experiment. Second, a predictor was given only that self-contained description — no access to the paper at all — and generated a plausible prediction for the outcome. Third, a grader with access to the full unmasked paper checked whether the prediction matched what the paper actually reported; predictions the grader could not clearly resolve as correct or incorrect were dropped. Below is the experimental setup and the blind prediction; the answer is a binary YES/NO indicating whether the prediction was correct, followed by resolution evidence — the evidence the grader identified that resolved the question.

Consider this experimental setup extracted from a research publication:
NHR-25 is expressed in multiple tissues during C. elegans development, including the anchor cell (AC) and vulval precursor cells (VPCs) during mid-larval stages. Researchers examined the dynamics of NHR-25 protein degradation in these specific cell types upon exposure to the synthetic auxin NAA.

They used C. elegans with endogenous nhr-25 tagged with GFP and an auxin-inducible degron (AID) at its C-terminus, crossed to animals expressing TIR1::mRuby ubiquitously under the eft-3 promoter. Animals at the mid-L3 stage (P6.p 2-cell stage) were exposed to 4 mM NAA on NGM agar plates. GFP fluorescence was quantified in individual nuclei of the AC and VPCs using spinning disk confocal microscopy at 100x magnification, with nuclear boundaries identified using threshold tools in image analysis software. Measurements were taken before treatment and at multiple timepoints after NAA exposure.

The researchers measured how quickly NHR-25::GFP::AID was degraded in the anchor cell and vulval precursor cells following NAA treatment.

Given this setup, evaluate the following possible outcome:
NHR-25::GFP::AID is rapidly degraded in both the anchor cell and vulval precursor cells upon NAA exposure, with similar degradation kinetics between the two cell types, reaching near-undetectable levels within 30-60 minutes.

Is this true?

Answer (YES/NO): NO